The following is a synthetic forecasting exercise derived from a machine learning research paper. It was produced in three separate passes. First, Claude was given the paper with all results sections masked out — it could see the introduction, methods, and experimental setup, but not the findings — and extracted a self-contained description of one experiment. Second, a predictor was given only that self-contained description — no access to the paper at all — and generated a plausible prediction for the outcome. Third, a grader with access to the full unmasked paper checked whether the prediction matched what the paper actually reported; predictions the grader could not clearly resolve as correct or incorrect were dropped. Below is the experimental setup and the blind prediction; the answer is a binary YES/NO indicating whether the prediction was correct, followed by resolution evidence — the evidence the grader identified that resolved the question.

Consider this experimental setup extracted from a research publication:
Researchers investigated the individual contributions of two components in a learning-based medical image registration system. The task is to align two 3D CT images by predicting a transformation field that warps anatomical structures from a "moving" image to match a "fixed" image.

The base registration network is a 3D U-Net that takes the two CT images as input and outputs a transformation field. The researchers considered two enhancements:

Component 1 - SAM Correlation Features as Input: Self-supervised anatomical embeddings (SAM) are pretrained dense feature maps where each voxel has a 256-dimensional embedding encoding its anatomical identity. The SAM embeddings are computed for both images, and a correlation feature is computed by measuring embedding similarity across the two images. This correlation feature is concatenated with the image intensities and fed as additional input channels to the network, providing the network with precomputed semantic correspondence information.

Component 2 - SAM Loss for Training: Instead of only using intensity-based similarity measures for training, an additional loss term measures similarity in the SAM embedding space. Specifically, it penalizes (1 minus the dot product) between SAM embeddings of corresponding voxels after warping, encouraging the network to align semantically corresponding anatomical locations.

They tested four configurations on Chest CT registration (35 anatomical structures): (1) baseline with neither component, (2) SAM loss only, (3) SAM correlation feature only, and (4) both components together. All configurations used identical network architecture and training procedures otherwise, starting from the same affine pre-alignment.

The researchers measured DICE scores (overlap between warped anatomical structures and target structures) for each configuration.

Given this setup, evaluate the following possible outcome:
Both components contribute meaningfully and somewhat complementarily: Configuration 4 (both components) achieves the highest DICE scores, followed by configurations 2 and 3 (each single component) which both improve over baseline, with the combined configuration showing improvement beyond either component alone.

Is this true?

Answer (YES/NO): YES